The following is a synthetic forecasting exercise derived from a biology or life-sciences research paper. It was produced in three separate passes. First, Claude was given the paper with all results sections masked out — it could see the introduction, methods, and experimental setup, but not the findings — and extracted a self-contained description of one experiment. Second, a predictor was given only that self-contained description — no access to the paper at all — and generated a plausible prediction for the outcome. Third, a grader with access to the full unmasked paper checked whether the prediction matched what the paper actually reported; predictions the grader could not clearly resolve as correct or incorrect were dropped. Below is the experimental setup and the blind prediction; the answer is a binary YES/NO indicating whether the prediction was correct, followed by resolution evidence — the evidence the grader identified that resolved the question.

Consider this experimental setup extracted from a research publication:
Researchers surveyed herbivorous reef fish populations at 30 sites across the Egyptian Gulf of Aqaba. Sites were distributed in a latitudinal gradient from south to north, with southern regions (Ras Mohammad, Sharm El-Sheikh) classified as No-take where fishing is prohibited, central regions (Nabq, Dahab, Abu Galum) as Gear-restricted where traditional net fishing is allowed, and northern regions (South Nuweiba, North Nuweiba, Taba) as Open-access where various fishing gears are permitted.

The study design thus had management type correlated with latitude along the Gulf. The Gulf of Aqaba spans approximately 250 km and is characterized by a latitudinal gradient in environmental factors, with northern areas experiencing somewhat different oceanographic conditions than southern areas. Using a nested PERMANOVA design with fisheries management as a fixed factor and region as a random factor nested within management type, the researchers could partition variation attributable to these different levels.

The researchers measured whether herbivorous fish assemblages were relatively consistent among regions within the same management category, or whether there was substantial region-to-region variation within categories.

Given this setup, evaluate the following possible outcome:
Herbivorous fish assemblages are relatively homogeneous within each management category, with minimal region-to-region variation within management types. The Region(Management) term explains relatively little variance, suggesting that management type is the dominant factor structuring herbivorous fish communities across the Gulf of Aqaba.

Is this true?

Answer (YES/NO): NO